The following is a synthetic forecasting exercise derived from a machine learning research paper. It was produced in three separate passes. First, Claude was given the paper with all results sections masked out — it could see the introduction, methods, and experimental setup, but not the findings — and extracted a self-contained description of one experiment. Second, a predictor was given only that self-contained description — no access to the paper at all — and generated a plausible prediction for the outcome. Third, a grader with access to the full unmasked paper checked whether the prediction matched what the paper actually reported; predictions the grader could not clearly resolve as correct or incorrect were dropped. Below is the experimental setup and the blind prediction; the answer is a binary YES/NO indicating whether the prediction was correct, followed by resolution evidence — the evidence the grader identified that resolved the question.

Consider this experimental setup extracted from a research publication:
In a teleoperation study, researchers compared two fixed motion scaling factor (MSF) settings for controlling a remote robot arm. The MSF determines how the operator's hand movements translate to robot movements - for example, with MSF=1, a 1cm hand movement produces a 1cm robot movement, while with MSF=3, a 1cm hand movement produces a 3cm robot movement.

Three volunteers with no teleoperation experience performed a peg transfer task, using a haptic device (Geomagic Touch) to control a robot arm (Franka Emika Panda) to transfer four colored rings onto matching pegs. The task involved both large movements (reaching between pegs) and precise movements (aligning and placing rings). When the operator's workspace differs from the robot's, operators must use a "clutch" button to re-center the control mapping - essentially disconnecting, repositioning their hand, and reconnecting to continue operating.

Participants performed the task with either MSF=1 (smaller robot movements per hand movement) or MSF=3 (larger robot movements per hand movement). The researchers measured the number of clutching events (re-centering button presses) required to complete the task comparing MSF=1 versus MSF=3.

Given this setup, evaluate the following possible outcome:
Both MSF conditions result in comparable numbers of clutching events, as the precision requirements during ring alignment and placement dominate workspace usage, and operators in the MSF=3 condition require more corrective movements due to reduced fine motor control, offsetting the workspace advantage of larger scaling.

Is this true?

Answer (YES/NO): NO